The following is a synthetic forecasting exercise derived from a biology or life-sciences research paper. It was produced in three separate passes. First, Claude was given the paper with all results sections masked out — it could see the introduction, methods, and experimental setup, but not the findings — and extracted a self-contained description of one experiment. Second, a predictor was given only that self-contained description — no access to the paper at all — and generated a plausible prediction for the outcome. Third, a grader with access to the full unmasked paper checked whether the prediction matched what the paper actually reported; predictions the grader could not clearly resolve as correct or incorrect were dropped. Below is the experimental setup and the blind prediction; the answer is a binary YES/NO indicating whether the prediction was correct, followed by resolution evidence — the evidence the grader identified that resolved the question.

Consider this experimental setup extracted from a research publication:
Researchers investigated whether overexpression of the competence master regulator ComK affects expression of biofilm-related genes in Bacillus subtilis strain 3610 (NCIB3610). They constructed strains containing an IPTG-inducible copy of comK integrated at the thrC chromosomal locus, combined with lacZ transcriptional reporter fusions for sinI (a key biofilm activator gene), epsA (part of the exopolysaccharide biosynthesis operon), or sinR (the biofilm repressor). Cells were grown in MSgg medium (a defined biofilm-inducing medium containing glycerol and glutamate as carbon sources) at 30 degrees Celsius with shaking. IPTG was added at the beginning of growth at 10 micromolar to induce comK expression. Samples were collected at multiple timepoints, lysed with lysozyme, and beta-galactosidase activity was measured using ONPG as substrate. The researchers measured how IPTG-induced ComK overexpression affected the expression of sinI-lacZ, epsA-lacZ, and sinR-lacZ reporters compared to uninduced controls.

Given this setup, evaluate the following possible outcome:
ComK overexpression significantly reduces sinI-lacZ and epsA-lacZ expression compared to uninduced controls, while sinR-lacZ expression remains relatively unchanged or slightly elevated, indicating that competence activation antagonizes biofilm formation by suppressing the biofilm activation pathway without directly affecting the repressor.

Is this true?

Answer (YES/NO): YES